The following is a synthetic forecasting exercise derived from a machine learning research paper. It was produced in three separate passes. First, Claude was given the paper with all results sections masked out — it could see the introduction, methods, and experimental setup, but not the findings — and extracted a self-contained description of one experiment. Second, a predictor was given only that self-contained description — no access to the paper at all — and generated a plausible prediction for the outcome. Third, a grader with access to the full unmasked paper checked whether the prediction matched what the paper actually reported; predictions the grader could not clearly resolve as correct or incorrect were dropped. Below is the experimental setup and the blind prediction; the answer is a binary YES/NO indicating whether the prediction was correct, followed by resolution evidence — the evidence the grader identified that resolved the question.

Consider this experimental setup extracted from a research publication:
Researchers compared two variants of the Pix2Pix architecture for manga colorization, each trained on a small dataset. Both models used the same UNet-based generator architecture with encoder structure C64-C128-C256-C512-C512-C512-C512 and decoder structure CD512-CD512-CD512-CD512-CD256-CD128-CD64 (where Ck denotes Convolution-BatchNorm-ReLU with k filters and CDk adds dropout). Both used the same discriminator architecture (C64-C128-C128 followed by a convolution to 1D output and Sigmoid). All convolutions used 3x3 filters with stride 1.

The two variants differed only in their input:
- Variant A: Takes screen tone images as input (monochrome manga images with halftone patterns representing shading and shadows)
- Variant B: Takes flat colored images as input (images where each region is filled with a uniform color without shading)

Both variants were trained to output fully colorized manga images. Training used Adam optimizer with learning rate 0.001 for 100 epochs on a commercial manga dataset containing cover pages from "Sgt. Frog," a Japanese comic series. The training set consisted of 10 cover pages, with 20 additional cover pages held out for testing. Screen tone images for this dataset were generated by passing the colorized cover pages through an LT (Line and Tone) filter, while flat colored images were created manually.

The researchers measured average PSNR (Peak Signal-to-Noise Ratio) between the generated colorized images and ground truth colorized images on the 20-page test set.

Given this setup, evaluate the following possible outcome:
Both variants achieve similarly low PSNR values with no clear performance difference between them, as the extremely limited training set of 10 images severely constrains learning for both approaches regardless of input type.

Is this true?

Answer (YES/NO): NO